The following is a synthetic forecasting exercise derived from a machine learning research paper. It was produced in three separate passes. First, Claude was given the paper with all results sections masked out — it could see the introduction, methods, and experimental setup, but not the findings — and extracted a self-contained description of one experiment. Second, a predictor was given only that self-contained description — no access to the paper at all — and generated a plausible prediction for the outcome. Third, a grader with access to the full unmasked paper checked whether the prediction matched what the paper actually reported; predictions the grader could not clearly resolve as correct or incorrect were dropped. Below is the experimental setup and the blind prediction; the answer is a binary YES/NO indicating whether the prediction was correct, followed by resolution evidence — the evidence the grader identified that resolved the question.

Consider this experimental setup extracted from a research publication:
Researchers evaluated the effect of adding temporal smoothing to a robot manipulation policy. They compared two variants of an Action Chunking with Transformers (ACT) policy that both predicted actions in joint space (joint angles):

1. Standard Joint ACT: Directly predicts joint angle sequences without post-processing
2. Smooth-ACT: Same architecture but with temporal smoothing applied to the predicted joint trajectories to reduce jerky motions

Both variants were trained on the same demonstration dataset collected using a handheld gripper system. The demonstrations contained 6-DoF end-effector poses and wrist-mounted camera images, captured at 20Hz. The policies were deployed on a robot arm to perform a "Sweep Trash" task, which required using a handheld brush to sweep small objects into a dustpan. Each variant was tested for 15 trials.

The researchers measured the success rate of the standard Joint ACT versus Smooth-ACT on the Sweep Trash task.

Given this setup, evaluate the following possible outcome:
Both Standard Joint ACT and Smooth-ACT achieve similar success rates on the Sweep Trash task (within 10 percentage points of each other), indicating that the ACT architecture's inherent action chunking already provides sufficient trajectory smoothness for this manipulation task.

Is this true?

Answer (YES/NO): NO